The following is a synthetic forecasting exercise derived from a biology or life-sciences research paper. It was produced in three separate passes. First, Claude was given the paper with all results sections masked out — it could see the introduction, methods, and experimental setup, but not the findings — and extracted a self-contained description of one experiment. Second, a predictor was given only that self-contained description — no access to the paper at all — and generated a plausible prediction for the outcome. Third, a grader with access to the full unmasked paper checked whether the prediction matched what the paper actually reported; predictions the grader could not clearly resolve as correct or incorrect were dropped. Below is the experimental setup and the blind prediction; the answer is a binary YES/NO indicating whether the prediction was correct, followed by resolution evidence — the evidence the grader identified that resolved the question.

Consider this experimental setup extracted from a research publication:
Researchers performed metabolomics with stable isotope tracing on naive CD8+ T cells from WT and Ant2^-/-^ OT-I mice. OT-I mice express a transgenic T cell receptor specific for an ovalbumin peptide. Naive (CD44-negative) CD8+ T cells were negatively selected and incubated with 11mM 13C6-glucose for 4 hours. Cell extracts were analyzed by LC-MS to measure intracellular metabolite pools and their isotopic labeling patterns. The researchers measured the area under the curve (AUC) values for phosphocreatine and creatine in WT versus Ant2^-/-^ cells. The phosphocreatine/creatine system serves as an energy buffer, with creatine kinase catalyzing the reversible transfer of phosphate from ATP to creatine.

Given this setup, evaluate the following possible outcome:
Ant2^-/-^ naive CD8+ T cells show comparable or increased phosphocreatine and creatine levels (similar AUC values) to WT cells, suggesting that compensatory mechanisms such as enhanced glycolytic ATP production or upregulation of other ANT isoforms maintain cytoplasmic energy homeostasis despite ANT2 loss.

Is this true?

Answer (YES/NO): NO